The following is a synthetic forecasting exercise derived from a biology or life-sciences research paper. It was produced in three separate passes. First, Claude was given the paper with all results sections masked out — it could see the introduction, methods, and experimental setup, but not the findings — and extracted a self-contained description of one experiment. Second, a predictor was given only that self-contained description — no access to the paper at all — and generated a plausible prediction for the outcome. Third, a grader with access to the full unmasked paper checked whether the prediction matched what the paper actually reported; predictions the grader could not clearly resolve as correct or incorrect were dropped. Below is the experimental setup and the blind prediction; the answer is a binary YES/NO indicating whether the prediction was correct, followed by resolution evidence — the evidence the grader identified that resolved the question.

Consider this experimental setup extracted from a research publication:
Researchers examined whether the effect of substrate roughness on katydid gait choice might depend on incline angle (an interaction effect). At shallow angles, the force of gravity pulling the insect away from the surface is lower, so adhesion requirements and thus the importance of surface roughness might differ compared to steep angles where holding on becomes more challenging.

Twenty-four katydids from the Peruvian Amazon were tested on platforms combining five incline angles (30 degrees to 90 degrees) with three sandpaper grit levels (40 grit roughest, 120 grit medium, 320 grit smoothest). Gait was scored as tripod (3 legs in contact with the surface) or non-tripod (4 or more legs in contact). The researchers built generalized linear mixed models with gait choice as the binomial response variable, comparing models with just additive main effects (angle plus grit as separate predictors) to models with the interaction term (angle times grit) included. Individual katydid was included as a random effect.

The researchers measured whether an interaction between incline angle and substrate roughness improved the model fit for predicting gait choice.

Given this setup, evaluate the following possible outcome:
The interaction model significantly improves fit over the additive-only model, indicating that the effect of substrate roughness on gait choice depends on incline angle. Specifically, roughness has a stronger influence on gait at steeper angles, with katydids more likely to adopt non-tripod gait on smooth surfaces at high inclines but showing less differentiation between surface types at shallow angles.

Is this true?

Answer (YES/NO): NO